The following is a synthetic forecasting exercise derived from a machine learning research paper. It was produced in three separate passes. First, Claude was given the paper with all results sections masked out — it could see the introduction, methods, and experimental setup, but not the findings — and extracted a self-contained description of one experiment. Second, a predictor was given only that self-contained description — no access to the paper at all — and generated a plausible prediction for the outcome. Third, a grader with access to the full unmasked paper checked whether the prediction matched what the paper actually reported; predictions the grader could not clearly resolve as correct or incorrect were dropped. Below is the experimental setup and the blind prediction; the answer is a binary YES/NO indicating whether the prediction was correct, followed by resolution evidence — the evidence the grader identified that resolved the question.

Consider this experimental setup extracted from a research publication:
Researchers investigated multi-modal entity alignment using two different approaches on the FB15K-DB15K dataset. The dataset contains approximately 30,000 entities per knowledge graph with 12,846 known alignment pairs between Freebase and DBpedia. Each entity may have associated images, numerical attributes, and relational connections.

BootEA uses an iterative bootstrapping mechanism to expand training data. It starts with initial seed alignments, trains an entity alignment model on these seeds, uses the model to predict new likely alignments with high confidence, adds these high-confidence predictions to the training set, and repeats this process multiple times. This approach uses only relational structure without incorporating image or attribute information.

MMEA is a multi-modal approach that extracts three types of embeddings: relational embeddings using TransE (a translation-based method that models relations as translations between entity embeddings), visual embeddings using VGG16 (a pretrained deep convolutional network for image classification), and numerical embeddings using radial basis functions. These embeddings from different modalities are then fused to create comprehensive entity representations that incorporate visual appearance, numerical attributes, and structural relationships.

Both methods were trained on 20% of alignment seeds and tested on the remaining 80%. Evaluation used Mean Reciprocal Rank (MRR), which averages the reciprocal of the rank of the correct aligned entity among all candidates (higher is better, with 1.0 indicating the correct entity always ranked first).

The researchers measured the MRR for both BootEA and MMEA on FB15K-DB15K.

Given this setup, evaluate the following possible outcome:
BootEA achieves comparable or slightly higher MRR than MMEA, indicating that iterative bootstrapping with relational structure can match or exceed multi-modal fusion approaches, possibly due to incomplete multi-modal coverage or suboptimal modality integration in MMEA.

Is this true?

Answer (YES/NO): YES